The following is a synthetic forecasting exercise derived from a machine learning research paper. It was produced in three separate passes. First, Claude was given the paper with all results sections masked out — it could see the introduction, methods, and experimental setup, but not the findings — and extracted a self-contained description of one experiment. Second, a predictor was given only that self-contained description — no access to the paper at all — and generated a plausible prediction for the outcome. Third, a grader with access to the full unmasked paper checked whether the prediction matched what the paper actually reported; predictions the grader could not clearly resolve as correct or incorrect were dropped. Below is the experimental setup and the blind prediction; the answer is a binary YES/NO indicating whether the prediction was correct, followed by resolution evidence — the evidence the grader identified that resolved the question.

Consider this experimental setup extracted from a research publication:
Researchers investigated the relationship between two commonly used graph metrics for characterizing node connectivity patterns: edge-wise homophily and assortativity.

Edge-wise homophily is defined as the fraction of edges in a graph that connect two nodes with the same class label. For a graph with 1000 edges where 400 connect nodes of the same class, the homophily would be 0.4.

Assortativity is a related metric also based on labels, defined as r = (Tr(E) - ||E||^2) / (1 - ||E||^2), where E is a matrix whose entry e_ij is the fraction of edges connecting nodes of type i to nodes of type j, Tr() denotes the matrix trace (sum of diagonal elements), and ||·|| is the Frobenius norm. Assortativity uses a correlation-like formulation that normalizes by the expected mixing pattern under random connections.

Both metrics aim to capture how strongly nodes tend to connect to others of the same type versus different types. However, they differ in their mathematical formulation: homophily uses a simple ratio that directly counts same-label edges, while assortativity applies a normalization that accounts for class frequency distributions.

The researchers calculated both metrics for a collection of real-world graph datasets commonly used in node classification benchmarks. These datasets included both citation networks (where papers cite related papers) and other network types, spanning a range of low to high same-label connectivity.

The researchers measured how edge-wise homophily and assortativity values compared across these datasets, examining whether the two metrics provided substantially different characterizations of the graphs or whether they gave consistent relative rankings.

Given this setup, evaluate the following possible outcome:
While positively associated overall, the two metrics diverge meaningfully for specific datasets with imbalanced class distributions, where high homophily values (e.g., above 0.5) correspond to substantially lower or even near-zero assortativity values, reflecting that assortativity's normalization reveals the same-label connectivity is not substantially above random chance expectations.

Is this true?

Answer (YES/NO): NO